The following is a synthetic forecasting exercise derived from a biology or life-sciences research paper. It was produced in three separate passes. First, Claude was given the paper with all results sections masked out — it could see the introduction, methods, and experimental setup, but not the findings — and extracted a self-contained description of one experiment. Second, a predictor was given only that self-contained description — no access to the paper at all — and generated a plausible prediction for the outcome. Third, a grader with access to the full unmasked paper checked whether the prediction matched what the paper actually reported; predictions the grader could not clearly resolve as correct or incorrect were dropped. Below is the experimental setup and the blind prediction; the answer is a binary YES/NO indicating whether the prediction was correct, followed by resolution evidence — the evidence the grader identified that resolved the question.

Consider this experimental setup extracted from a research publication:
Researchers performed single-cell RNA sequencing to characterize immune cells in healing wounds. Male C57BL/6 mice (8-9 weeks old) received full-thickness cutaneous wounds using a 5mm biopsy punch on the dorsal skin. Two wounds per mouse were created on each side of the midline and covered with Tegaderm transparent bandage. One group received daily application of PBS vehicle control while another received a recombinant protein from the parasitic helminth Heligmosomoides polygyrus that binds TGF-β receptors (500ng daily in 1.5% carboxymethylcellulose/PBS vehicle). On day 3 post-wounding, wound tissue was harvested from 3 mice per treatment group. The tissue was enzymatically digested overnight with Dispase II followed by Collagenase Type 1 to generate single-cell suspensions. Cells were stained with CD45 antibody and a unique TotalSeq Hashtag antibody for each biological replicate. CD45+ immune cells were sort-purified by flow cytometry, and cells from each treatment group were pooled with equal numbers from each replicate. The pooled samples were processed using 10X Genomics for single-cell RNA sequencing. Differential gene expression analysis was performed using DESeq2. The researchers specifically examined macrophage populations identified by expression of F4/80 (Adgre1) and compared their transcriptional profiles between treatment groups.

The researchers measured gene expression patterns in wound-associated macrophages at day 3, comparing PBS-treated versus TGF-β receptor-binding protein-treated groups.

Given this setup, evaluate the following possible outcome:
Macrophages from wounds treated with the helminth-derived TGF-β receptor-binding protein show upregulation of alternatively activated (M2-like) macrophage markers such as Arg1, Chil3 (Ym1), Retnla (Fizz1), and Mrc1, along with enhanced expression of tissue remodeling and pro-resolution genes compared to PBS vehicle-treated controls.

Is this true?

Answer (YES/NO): NO